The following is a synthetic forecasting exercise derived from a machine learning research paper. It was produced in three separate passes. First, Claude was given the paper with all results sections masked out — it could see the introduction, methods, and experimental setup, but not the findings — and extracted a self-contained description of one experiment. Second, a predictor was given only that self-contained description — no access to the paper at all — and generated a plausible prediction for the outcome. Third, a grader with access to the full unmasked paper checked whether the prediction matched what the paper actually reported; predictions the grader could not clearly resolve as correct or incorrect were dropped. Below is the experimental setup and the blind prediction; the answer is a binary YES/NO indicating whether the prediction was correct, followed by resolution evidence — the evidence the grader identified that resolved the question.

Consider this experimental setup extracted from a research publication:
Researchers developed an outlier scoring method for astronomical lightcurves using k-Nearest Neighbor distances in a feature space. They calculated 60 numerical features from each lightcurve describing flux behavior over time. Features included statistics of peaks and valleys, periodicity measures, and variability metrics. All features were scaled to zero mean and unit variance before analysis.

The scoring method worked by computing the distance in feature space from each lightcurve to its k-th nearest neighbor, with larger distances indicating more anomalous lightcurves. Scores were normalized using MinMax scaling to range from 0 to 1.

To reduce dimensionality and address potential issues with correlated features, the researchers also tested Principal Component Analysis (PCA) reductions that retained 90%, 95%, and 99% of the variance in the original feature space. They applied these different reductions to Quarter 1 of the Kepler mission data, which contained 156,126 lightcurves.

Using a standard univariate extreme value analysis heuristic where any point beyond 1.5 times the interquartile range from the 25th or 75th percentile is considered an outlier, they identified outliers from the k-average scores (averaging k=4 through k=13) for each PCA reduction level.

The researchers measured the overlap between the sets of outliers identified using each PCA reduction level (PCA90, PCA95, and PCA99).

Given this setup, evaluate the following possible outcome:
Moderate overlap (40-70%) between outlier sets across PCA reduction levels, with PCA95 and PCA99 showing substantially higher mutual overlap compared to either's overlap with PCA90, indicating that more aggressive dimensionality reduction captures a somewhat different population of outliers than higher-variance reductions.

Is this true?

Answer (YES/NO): NO